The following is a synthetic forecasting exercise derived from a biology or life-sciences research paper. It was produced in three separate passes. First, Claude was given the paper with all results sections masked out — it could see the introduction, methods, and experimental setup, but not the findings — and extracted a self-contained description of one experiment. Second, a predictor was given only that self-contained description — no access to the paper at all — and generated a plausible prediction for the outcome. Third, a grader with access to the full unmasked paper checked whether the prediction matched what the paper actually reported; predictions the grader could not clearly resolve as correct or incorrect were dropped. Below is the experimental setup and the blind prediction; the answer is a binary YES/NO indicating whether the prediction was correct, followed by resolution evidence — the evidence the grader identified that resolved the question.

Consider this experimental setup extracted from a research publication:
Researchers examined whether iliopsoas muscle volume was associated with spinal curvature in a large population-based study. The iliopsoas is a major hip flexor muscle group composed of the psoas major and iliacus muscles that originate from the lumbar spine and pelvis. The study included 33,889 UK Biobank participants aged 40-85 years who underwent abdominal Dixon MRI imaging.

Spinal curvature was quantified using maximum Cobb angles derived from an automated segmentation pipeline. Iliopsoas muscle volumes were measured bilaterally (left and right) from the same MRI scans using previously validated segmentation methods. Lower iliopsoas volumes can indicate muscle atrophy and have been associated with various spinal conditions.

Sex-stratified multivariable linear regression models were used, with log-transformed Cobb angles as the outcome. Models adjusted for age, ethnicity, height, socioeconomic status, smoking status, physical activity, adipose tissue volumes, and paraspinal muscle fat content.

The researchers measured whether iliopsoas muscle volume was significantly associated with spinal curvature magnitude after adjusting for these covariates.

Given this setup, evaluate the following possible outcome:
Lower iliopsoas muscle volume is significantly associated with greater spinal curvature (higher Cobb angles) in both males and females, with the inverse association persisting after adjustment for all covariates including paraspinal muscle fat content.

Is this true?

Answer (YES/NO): NO